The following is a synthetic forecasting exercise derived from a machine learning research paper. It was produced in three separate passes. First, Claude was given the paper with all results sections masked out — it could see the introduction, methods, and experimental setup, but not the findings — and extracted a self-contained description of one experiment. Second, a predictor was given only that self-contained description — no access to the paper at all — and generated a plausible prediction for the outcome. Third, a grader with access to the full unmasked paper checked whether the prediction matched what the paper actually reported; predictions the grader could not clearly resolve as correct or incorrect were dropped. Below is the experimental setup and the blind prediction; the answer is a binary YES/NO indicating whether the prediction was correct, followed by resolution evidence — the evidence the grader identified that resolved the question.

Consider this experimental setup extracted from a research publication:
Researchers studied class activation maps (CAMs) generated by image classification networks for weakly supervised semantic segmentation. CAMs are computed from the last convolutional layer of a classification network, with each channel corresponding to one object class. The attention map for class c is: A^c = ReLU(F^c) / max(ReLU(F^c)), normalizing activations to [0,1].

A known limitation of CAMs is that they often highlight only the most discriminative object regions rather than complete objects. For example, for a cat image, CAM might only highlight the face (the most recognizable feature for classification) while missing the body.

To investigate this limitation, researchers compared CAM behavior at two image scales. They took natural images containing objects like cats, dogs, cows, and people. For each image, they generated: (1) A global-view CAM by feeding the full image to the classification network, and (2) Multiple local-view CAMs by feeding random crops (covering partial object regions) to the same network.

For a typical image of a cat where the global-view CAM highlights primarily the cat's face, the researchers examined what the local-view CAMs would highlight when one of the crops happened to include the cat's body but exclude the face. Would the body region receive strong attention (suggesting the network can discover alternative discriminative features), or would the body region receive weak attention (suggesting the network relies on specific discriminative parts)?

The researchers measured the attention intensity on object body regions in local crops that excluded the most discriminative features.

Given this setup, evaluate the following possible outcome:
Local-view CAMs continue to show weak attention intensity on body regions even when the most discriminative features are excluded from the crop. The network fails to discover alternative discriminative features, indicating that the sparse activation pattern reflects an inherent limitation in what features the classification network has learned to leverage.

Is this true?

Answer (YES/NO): NO